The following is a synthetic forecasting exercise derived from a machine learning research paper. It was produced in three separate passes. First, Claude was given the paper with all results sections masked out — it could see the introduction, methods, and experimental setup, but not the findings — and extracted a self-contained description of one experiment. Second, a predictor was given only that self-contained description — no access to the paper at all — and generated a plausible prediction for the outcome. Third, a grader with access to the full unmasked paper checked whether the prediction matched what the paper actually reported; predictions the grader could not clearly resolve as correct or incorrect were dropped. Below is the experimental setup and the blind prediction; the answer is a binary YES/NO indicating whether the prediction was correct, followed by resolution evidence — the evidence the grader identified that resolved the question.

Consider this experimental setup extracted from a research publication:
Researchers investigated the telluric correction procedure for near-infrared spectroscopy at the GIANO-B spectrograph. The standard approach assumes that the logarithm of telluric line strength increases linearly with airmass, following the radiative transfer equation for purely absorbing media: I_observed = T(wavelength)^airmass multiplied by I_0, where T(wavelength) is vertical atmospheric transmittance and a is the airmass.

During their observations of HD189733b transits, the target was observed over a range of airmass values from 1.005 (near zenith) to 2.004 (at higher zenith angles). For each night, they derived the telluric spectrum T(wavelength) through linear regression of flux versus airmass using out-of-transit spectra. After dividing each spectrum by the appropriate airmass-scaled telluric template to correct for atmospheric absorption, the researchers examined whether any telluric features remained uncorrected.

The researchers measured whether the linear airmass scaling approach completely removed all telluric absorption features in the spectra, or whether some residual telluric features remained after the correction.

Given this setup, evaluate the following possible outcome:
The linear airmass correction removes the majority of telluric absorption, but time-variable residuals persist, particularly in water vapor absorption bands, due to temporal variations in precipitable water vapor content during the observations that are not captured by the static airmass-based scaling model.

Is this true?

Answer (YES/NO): NO